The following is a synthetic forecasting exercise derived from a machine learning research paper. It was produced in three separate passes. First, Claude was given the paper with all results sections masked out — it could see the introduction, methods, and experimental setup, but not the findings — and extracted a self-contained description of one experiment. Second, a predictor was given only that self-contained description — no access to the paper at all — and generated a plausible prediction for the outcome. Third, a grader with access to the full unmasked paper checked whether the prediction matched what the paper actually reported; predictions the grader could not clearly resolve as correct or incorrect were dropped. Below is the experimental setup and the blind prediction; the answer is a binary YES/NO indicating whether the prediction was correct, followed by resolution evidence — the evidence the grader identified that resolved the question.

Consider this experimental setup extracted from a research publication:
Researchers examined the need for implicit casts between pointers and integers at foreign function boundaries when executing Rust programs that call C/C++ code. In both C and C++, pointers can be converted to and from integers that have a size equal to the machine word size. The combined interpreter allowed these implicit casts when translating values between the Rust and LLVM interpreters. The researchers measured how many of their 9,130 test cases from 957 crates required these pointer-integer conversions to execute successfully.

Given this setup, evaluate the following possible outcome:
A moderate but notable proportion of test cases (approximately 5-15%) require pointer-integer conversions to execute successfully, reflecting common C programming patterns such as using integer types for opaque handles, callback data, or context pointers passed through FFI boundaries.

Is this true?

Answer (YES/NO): YES